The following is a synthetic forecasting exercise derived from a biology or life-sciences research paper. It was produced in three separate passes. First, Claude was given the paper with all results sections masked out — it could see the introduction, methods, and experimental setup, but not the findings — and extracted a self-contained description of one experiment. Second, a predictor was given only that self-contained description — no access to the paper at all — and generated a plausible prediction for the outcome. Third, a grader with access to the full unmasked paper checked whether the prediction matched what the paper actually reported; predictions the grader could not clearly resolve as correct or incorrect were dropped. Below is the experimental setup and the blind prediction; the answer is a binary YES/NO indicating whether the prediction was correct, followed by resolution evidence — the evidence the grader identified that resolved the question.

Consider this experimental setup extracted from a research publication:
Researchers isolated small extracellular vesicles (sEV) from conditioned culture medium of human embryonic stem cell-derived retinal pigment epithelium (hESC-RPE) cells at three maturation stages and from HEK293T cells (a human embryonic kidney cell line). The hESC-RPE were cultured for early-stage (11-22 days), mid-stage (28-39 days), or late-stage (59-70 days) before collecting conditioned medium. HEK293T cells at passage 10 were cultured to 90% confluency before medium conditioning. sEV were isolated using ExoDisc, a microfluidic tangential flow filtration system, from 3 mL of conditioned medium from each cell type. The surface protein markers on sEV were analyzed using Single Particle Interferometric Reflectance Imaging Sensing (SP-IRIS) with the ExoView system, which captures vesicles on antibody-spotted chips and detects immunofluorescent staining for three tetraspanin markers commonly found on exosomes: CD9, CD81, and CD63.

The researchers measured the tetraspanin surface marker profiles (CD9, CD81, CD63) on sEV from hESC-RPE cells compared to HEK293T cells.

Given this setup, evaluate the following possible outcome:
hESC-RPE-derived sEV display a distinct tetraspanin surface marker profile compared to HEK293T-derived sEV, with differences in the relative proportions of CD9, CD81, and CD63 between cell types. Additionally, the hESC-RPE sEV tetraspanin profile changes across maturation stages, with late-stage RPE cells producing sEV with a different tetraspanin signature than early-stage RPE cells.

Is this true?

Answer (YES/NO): NO